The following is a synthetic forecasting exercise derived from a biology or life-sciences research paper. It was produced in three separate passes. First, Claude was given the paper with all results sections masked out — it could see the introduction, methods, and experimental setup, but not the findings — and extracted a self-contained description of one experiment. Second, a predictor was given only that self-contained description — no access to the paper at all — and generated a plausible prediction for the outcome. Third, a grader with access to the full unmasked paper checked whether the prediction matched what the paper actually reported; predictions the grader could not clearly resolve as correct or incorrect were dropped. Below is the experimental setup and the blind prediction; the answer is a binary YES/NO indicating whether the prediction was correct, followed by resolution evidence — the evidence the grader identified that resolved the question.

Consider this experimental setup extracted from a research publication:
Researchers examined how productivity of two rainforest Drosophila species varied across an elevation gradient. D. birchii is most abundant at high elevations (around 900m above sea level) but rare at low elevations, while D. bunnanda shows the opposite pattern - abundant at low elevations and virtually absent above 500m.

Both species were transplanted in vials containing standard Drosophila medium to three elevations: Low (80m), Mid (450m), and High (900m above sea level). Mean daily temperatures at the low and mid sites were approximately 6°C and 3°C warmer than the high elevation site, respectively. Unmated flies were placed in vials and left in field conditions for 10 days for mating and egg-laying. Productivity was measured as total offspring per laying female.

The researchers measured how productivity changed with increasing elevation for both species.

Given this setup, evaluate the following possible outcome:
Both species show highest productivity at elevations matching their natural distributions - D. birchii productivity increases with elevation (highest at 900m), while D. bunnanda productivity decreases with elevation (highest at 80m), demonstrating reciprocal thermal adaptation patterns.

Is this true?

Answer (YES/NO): NO